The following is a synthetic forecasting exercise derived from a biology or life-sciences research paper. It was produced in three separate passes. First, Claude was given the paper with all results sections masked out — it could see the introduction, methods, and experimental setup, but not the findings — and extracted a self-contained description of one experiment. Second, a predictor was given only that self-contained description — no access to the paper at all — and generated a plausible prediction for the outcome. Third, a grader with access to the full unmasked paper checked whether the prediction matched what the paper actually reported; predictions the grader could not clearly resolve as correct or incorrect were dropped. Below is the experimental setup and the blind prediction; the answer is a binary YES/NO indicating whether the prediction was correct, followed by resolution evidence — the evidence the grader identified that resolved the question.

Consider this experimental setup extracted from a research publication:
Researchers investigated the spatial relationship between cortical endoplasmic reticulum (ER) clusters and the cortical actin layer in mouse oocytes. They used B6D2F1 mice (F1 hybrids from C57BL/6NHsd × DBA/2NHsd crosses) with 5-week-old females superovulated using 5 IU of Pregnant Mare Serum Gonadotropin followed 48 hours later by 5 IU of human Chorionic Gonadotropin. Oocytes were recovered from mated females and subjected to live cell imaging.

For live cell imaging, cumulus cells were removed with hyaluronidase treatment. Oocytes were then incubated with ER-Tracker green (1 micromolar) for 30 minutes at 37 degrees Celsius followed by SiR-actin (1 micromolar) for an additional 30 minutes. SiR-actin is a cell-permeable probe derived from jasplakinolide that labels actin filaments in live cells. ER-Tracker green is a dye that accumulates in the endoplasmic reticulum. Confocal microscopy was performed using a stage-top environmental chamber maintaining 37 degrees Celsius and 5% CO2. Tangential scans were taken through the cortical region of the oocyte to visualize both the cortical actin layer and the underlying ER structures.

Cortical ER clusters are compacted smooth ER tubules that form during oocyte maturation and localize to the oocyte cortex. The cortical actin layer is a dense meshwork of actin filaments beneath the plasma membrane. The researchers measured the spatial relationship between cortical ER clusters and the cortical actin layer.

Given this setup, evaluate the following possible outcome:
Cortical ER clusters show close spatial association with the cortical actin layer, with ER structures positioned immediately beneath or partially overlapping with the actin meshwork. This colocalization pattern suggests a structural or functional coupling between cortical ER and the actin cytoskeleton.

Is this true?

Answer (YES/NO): NO